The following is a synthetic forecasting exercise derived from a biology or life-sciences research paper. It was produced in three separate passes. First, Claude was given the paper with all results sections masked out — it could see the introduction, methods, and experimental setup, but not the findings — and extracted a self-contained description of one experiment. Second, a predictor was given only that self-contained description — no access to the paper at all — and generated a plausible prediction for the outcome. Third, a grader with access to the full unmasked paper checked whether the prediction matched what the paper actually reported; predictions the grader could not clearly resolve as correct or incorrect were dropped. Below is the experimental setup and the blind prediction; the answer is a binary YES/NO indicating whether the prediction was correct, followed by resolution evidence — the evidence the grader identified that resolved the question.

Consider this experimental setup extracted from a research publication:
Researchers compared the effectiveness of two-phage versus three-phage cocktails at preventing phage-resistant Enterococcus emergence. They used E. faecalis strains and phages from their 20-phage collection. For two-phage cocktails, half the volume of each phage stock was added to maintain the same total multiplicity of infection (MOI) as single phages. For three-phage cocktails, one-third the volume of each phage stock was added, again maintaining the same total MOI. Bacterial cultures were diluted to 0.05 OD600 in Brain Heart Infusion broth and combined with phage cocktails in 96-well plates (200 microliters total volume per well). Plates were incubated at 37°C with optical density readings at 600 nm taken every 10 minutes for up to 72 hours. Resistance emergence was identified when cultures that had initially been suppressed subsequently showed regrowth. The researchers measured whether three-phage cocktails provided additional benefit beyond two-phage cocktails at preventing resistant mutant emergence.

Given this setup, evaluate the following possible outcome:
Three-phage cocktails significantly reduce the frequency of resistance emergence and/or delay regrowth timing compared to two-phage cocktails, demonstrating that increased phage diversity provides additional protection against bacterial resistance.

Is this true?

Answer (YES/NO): NO